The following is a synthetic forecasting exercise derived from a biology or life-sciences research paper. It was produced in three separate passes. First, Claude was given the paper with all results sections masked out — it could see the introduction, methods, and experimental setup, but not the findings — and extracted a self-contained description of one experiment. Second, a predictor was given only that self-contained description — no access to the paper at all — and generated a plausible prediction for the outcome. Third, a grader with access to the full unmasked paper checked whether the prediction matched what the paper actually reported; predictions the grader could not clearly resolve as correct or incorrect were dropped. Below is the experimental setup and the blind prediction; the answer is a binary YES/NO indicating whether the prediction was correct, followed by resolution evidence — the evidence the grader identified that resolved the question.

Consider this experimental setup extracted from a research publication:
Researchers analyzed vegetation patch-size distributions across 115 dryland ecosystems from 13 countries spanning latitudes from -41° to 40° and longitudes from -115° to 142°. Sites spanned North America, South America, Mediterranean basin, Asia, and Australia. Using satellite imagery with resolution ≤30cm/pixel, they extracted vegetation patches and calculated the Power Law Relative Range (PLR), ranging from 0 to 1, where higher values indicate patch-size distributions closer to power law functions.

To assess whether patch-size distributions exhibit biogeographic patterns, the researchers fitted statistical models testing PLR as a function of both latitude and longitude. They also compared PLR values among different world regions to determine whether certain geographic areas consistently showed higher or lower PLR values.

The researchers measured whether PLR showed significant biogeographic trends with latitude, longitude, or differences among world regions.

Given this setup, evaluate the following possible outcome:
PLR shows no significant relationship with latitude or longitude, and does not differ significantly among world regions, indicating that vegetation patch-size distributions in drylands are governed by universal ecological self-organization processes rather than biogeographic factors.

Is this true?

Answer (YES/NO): NO